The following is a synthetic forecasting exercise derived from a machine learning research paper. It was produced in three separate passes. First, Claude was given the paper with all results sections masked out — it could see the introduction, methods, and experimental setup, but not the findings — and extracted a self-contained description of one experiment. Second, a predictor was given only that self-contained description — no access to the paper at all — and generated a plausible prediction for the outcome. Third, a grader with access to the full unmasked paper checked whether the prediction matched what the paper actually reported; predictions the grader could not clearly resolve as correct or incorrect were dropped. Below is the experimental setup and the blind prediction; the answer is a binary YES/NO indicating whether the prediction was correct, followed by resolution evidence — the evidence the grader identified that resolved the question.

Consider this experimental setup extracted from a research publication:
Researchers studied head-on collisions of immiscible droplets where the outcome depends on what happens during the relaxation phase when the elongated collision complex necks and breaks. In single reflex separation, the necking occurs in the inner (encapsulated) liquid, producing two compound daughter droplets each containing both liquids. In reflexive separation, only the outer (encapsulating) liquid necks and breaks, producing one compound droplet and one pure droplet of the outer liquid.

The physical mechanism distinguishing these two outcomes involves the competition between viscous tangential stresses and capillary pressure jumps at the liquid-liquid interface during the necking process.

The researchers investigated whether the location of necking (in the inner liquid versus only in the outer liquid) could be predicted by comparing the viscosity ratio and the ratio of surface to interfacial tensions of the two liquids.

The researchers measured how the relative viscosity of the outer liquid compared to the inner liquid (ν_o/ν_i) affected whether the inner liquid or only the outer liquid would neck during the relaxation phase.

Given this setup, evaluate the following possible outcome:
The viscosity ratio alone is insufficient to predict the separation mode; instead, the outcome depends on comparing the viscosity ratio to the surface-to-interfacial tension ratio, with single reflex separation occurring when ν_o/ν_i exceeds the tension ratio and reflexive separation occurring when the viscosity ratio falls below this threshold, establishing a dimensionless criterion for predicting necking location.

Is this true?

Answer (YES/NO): NO